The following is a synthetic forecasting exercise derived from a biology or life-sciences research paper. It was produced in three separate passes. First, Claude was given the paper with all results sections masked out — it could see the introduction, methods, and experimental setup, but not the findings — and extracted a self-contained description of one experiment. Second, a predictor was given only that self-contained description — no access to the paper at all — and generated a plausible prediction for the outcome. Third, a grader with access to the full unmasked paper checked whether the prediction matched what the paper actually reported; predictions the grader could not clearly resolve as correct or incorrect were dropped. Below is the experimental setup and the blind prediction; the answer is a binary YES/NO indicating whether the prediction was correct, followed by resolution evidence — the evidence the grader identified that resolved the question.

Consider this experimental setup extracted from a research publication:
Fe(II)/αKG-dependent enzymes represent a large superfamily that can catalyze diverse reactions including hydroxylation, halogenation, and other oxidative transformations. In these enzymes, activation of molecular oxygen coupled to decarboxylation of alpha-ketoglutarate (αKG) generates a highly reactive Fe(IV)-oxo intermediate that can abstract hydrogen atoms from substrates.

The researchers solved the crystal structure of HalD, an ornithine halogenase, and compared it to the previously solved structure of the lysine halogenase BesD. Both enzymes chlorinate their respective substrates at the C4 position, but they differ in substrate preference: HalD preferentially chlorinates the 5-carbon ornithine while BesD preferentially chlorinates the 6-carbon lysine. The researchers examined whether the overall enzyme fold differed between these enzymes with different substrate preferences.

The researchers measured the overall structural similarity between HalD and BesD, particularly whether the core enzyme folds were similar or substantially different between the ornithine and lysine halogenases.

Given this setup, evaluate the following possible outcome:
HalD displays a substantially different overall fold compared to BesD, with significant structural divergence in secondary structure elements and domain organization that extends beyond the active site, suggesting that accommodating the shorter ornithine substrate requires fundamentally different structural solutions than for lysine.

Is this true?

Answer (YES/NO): NO